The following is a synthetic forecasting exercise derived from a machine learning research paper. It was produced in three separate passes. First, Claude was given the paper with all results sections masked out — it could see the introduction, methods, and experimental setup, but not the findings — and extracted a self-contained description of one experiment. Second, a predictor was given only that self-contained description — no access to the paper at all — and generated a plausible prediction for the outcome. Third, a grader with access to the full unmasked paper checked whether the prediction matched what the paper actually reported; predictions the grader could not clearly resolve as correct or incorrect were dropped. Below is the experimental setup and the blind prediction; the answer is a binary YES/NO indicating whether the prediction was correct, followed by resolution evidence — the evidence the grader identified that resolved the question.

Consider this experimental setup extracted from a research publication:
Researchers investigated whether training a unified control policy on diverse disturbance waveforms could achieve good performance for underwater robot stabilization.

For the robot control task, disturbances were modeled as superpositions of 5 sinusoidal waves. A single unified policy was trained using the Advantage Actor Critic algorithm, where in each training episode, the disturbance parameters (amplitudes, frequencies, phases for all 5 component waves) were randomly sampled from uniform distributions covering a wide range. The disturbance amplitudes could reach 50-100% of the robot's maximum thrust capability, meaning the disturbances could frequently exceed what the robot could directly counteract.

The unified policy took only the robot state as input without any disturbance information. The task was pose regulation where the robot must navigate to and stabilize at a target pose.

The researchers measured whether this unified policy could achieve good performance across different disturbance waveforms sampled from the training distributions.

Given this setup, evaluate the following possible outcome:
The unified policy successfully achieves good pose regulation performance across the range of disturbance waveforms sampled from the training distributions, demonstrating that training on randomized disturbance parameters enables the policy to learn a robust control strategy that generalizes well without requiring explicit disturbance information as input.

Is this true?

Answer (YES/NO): NO